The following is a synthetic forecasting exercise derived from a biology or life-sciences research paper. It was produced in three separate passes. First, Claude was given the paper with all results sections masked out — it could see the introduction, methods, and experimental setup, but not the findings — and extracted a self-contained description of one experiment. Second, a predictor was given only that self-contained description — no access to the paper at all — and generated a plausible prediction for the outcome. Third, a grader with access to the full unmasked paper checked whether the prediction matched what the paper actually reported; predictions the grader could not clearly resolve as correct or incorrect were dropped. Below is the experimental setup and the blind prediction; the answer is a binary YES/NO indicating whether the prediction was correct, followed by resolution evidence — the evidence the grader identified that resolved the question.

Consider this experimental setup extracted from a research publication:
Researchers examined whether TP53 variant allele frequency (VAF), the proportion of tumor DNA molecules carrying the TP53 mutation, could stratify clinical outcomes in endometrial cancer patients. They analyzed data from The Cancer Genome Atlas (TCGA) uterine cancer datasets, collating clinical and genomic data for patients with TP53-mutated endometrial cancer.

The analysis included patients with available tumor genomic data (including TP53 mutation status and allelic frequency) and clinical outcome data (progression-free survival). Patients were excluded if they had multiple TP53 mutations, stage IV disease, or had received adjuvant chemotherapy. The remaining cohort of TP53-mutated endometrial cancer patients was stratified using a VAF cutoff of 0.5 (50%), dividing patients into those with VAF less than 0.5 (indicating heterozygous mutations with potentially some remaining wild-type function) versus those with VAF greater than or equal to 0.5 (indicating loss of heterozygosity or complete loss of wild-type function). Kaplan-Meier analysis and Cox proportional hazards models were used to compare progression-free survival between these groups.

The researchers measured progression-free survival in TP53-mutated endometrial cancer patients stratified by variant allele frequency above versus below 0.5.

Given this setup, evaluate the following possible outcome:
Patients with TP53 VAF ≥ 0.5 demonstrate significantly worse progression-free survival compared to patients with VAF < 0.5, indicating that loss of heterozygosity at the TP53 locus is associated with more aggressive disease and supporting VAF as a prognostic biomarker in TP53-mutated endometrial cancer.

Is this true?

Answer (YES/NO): NO